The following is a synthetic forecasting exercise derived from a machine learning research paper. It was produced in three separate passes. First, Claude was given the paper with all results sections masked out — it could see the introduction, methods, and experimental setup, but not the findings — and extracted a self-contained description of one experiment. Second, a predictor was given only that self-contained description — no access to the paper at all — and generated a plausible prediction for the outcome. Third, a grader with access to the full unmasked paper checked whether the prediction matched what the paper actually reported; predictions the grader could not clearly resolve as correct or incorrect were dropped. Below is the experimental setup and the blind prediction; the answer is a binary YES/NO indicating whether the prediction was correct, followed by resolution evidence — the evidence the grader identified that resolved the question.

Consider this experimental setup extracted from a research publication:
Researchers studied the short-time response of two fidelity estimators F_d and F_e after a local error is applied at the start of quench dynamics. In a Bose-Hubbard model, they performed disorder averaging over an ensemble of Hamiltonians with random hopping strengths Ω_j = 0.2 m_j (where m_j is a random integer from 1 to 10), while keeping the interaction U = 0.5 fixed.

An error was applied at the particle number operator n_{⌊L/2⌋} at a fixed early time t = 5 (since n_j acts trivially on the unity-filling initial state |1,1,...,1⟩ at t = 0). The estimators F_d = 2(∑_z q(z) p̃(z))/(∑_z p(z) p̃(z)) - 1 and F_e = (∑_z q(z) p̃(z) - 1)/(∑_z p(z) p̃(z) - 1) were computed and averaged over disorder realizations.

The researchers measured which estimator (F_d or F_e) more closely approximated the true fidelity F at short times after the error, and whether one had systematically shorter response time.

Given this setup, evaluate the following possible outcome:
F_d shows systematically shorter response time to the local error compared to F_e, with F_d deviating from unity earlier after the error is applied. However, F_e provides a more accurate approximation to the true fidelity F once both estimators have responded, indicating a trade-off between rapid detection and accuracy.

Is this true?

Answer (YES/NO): NO